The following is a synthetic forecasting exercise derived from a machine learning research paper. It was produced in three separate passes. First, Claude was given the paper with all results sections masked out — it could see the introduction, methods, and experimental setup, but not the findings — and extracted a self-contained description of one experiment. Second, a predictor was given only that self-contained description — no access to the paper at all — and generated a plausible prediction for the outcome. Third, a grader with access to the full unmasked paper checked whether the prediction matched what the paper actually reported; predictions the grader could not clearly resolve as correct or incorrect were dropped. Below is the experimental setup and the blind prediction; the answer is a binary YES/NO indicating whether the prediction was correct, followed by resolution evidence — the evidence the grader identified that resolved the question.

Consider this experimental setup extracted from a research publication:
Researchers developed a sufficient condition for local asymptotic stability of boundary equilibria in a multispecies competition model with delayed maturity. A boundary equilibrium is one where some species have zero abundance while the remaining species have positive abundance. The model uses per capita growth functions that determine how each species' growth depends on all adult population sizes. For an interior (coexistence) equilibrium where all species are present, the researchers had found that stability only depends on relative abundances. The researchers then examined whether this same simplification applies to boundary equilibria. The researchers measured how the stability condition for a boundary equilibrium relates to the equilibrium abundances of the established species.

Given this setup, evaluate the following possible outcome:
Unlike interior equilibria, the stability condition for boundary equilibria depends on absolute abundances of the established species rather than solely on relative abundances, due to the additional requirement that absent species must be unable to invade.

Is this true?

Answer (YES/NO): YES